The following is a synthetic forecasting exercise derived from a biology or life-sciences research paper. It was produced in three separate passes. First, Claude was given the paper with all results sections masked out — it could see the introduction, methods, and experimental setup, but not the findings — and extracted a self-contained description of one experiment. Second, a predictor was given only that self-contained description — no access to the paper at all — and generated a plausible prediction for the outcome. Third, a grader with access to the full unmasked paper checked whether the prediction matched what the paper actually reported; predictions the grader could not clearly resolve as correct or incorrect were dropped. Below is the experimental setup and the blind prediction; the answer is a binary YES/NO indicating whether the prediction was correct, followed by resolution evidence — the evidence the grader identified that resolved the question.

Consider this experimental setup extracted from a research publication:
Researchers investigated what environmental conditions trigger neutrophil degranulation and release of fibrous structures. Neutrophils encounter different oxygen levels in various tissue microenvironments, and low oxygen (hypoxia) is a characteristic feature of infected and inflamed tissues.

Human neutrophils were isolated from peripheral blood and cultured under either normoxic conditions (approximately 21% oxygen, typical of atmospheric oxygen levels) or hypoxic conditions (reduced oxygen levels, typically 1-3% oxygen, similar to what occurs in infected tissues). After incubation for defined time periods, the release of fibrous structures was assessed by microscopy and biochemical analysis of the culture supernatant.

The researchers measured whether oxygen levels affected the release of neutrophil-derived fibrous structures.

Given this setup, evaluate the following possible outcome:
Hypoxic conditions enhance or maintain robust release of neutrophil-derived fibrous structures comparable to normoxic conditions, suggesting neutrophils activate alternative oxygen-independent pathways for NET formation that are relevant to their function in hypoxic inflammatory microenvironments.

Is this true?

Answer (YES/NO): NO